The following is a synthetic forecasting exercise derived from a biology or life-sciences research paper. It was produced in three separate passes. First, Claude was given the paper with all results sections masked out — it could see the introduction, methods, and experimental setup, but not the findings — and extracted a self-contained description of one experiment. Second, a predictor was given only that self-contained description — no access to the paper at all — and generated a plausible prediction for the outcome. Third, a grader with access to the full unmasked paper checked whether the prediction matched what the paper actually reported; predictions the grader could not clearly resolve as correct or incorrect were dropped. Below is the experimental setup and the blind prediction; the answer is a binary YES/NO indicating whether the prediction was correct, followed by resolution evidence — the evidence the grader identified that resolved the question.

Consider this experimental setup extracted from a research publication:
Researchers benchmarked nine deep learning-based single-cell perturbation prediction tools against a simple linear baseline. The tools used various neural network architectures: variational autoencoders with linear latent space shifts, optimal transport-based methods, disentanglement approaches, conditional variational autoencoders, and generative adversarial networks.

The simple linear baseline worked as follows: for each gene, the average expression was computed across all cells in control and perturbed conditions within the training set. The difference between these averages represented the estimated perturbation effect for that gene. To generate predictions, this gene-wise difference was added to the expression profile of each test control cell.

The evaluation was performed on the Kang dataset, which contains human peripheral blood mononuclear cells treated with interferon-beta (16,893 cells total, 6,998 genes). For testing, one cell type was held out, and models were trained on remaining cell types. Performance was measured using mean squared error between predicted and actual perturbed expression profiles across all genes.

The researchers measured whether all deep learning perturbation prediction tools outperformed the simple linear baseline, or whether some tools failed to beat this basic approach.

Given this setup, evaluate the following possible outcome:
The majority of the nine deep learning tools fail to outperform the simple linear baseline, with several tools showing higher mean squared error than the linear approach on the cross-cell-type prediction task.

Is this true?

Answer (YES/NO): NO